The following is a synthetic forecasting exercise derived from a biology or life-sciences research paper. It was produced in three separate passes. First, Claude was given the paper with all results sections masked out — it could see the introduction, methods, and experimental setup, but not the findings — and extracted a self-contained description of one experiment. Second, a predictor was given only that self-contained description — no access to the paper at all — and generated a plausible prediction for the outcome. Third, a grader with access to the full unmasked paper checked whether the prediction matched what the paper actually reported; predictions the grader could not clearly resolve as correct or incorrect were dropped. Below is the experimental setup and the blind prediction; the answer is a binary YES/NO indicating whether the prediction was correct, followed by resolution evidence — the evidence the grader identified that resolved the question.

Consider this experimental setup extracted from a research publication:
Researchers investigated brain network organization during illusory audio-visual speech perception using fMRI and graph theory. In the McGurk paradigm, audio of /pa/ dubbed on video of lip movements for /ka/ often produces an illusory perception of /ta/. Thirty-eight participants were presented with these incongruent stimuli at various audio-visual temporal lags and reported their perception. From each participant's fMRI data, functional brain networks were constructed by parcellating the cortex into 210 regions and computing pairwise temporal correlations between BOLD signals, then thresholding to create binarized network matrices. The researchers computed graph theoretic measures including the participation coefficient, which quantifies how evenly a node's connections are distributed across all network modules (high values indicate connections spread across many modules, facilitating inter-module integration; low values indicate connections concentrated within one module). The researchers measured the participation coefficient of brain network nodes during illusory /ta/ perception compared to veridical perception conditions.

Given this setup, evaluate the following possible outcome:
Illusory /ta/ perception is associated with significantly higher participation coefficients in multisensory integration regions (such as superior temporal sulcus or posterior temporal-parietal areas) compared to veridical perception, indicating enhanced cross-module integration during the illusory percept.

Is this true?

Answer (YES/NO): NO